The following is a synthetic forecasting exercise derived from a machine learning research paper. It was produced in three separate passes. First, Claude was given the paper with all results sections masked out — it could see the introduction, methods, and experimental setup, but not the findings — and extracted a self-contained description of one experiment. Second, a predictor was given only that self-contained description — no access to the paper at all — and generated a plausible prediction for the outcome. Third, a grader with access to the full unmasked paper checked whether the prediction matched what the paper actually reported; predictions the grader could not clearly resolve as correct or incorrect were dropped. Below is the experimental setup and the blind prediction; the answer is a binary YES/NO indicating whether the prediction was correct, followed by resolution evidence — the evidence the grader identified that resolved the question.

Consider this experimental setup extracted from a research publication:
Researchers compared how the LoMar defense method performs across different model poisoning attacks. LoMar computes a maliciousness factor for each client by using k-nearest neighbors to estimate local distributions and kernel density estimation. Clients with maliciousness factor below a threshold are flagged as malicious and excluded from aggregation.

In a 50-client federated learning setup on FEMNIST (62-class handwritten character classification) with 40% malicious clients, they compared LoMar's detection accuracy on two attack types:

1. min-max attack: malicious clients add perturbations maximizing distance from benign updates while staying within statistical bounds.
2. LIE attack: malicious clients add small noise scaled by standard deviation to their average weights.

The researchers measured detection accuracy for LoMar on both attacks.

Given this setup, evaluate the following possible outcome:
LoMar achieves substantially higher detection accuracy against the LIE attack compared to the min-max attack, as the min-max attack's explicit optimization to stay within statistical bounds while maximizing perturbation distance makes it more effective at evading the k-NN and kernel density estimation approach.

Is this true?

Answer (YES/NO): NO